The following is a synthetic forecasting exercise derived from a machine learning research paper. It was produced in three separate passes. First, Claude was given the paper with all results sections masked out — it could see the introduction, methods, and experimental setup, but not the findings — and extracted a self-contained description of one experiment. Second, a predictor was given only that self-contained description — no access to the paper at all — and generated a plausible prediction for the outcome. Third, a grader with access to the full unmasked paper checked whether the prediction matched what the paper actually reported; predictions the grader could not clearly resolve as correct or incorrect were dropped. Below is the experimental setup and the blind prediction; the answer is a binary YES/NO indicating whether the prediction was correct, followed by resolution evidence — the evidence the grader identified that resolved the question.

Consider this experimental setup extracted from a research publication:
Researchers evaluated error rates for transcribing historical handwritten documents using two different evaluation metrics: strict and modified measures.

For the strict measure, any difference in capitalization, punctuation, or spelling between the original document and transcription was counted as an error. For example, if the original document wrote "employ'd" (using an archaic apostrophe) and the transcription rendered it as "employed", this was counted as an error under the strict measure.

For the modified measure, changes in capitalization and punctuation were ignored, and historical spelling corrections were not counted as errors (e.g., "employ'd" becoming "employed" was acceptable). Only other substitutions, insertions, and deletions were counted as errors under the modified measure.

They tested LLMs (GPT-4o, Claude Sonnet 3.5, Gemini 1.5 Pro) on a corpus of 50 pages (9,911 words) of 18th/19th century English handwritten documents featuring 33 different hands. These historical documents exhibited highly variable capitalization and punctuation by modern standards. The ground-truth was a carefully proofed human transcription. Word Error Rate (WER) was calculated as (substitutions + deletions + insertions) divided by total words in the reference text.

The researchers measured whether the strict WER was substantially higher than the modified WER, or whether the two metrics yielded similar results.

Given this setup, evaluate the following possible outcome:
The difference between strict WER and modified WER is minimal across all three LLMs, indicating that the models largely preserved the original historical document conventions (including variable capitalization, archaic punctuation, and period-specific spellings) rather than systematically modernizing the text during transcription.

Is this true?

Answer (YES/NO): NO